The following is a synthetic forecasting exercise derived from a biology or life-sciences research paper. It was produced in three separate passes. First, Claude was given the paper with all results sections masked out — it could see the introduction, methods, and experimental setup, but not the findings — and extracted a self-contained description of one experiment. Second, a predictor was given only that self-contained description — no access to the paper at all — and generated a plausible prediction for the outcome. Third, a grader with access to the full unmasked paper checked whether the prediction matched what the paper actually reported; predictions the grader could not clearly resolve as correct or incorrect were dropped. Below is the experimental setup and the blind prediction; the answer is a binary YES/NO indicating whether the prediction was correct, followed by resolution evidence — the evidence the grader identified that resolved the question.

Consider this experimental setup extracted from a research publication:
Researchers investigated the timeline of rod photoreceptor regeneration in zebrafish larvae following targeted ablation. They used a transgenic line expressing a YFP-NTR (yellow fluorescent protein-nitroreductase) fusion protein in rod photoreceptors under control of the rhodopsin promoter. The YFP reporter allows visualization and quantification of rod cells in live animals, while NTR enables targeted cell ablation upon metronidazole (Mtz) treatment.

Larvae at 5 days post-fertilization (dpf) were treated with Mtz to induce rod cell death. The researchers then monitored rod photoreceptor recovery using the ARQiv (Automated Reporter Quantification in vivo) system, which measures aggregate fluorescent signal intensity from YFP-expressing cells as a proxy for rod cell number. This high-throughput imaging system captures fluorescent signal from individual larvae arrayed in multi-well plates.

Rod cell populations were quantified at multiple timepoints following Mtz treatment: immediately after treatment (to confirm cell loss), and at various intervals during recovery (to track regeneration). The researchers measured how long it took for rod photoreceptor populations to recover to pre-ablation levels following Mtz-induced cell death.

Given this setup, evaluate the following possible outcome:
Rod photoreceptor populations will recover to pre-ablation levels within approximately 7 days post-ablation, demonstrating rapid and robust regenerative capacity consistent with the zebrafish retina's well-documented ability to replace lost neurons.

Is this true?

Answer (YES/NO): YES